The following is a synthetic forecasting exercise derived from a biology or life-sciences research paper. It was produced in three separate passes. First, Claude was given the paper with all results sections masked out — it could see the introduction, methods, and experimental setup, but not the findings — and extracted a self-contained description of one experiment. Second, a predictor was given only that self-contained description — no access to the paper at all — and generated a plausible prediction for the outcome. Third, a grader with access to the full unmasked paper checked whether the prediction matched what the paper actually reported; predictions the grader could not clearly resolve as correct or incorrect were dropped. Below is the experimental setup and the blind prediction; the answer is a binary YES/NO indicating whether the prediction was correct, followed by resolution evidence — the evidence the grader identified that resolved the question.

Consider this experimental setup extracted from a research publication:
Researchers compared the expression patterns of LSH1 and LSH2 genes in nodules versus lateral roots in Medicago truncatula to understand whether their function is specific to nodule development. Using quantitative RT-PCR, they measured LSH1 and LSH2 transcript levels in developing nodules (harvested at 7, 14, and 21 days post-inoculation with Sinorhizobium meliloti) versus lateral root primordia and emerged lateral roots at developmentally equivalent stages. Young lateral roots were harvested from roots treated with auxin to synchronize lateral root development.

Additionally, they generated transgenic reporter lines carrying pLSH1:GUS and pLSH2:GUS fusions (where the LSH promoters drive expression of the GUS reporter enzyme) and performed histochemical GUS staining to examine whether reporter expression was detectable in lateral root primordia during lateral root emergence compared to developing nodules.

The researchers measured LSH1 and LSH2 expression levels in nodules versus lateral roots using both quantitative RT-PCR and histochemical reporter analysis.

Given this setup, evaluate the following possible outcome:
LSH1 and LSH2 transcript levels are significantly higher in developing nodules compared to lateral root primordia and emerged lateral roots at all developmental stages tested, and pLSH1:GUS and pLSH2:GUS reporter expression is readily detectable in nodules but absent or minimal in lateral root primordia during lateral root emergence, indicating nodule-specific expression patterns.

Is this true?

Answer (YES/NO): YES